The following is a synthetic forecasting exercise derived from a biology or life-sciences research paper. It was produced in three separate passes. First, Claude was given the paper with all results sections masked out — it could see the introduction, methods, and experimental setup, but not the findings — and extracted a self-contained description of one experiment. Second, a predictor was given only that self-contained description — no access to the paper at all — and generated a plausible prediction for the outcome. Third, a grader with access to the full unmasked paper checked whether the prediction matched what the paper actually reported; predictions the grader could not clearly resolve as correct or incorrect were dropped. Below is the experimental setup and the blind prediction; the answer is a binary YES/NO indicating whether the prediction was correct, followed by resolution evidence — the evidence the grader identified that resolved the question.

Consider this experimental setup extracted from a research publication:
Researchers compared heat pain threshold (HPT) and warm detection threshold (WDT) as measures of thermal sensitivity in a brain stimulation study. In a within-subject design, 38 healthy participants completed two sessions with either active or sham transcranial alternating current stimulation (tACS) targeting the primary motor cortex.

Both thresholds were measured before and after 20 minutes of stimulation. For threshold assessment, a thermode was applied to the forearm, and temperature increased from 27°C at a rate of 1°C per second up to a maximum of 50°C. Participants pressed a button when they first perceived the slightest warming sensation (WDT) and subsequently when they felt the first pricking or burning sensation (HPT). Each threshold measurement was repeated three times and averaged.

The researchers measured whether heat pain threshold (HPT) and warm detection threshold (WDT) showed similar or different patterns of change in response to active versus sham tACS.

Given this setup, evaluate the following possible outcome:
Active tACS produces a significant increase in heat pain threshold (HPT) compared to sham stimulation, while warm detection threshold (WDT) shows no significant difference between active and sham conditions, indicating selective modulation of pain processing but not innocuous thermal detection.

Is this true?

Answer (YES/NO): NO